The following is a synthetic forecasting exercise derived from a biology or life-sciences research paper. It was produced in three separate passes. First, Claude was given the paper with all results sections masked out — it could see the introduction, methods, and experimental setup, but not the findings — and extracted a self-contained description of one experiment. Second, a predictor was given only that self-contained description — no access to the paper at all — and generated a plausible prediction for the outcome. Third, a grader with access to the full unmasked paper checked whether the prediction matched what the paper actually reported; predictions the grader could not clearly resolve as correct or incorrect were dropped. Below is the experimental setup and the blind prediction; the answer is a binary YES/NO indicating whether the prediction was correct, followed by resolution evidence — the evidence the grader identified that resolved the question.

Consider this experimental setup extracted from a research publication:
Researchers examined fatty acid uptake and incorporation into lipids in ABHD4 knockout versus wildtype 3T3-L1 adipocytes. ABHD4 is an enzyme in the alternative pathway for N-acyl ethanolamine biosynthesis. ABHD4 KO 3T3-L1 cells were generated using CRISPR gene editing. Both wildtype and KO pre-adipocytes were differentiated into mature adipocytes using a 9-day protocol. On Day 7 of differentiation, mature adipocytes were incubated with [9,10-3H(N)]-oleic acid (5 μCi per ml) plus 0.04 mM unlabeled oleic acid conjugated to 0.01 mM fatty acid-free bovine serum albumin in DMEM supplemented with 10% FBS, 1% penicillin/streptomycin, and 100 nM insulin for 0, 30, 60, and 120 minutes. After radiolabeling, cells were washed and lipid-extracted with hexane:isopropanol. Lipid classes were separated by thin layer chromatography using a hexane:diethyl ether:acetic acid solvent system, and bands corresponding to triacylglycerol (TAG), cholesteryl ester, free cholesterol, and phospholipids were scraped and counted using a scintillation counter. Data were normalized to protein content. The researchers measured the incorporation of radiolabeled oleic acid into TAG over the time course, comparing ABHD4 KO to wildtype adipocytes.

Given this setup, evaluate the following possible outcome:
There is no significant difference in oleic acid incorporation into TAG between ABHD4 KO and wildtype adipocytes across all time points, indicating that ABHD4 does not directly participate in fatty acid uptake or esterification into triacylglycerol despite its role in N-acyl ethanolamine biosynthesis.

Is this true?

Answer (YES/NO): NO